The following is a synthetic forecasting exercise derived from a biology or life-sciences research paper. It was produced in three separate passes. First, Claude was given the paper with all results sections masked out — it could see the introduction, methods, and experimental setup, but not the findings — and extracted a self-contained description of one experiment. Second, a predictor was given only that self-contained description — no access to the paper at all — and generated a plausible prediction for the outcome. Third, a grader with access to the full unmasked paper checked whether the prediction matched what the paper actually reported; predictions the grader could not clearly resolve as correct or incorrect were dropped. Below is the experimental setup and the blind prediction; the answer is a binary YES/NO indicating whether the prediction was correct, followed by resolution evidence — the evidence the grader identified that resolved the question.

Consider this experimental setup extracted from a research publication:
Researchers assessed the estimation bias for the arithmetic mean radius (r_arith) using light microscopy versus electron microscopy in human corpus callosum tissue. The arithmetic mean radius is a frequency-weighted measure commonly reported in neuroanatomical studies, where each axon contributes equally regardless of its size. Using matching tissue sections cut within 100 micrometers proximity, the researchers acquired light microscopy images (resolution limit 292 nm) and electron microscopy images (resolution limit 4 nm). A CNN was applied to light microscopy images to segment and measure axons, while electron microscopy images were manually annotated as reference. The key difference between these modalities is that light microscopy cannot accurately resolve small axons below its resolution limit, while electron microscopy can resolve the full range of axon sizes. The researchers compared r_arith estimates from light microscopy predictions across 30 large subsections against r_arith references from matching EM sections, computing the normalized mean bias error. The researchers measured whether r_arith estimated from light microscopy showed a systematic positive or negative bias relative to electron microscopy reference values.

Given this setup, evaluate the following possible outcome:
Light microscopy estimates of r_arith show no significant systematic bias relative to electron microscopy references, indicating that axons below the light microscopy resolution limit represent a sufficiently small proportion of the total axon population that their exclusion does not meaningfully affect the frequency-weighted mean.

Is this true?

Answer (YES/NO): NO